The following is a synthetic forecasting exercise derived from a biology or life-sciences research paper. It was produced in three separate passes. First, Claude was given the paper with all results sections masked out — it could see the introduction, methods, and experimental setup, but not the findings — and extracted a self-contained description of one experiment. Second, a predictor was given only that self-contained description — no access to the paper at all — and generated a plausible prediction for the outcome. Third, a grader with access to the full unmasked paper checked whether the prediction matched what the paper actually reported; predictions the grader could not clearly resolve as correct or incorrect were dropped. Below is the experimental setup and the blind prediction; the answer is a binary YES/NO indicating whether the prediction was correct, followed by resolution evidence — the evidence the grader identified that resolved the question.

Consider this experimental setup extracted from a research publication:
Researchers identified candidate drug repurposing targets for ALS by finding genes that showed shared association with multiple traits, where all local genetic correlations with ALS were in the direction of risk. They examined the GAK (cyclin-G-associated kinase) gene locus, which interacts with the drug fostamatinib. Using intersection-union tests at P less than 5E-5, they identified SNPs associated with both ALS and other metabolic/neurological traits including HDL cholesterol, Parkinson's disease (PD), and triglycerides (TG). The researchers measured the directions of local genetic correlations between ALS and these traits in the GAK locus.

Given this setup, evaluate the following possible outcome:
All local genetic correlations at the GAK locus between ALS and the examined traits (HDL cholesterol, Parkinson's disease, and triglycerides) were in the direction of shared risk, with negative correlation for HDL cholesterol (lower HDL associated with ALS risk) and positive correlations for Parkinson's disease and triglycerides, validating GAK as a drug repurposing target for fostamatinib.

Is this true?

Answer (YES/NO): YES